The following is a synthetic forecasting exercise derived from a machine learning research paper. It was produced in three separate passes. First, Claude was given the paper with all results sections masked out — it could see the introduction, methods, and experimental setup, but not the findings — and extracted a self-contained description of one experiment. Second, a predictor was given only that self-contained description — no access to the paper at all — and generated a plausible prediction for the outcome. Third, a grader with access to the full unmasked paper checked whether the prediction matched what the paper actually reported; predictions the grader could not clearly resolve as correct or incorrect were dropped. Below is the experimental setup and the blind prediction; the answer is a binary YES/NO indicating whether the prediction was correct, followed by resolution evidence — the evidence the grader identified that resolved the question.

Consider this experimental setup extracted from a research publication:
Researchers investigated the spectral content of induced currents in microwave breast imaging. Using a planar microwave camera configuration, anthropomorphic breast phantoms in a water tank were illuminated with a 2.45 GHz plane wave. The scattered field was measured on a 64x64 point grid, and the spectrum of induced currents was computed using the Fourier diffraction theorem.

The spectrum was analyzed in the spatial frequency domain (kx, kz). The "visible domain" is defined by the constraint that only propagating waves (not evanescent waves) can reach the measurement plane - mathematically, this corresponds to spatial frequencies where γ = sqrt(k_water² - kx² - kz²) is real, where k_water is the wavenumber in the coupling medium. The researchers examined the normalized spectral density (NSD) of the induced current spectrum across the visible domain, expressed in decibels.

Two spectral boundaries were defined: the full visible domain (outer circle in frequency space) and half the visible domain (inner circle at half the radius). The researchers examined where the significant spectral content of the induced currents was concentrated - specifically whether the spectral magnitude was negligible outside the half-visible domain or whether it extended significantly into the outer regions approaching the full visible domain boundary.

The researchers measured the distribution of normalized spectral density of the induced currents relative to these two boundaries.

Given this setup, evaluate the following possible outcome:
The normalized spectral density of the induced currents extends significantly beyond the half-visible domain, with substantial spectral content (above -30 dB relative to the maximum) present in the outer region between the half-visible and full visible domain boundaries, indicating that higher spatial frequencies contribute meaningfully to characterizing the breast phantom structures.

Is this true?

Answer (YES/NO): NO